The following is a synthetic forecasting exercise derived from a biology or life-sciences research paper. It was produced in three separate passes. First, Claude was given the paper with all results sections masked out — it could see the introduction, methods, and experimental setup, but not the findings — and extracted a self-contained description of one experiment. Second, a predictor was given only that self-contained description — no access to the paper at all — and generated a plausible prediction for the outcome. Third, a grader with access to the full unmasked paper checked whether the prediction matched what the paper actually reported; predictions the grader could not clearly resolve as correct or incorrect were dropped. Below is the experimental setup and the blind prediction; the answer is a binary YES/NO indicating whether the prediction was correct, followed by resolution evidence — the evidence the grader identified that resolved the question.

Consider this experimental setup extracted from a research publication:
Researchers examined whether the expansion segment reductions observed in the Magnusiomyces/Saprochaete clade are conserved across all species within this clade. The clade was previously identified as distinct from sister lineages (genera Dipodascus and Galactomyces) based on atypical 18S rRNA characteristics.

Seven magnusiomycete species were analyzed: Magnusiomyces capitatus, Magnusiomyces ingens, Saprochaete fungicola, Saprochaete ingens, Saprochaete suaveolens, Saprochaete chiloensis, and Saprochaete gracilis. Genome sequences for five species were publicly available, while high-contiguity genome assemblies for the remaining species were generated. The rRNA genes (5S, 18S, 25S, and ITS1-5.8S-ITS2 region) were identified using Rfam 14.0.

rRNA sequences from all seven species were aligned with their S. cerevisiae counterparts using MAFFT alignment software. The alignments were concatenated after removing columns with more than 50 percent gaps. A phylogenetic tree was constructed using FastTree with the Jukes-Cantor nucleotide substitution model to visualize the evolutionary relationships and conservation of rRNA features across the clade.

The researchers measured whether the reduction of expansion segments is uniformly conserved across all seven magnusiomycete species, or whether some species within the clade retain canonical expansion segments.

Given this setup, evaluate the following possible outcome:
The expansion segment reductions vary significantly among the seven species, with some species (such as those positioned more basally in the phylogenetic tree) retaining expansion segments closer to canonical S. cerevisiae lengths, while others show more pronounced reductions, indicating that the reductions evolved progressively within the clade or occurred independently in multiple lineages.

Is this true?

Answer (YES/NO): NO